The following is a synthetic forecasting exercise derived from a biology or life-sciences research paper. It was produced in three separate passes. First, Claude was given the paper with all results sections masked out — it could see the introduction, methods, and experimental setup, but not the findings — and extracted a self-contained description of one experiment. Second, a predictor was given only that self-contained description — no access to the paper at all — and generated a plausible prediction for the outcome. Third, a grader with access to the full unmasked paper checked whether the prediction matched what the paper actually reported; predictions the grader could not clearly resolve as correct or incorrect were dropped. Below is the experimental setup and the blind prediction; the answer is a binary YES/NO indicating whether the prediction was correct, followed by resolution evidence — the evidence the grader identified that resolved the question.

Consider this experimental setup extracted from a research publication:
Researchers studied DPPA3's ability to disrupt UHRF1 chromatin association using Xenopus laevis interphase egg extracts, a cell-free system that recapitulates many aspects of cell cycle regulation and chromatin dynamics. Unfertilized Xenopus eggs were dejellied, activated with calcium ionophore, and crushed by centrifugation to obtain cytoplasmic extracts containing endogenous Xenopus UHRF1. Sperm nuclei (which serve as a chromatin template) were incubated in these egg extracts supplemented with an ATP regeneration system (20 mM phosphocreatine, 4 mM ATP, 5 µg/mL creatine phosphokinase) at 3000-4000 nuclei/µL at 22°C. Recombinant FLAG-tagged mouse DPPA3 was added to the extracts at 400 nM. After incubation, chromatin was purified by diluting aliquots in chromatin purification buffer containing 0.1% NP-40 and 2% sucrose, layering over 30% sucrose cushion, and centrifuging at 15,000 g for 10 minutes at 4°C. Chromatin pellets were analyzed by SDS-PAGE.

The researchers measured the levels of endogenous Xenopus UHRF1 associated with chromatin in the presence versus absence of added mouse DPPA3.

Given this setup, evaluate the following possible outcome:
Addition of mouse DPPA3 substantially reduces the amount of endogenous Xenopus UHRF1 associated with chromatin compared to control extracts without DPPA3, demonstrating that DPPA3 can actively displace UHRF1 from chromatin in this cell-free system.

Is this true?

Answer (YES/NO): YES